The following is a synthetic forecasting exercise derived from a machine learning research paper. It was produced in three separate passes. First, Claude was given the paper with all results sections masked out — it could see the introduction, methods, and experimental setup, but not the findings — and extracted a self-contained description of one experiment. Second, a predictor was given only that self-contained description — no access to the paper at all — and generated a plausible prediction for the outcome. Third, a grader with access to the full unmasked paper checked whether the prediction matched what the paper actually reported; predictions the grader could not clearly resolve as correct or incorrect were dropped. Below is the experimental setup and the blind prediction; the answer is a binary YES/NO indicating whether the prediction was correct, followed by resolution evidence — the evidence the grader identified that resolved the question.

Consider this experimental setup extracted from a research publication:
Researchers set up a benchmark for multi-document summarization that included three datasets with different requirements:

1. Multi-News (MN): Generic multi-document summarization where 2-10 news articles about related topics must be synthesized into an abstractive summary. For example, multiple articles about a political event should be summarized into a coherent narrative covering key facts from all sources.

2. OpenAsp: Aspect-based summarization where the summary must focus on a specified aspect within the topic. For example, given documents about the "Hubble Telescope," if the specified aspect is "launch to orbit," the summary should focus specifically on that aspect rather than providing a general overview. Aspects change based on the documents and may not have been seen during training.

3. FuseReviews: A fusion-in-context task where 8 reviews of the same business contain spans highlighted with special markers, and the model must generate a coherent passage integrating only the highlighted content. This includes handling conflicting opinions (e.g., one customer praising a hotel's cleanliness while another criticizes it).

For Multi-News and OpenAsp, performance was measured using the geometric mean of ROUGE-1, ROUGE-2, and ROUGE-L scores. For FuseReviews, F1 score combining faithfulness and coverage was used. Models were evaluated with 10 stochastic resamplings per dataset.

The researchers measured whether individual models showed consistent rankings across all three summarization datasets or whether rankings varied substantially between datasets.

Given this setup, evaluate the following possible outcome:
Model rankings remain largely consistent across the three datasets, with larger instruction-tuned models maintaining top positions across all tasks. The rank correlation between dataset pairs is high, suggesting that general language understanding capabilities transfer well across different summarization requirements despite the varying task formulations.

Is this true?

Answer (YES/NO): NO